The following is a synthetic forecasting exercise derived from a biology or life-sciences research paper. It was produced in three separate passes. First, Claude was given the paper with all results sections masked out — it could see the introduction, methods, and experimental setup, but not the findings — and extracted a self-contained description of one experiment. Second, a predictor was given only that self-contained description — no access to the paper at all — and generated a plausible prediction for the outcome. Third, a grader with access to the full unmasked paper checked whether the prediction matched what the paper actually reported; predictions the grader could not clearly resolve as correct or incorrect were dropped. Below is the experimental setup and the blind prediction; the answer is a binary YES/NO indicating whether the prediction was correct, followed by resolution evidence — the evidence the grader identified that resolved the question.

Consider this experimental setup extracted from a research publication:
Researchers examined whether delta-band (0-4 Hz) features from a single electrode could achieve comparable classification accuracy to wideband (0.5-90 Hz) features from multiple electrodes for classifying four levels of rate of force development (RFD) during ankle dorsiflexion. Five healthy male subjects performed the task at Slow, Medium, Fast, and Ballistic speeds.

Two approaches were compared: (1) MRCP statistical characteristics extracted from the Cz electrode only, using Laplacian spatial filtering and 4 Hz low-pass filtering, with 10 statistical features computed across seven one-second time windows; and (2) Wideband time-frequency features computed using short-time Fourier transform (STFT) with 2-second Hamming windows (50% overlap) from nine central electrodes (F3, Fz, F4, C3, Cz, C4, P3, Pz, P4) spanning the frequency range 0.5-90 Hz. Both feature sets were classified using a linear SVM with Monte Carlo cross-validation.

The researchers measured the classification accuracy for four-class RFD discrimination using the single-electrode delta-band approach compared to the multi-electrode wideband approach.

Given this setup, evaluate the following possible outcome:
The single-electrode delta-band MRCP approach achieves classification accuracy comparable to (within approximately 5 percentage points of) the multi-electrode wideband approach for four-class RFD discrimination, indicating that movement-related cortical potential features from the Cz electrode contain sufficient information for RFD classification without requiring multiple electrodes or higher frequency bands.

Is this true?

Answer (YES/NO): NO